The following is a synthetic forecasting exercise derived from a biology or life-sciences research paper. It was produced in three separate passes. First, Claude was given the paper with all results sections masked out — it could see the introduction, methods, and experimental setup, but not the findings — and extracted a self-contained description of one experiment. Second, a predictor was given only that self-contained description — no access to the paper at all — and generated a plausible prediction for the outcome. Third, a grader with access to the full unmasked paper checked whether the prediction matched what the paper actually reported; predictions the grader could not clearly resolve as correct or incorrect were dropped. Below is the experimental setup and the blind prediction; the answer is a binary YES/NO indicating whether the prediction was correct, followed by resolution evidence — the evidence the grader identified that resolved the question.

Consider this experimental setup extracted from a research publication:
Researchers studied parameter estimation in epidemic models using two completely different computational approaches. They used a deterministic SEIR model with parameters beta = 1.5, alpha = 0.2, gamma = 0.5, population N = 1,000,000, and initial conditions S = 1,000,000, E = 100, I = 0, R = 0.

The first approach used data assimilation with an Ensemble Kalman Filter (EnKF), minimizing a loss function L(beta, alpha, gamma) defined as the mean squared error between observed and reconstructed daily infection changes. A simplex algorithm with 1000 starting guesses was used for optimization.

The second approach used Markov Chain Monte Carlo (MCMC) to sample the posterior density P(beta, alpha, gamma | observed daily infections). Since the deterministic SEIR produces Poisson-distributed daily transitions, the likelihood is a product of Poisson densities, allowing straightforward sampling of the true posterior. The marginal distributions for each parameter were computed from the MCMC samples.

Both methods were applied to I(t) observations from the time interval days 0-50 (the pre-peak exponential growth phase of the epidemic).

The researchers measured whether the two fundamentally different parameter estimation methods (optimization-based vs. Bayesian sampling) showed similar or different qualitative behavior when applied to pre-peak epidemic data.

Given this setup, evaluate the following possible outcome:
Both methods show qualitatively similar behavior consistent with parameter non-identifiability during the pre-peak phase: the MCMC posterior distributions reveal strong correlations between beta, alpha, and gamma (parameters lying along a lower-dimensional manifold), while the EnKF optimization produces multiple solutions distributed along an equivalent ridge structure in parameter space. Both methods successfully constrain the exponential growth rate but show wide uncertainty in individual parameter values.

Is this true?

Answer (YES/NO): YES